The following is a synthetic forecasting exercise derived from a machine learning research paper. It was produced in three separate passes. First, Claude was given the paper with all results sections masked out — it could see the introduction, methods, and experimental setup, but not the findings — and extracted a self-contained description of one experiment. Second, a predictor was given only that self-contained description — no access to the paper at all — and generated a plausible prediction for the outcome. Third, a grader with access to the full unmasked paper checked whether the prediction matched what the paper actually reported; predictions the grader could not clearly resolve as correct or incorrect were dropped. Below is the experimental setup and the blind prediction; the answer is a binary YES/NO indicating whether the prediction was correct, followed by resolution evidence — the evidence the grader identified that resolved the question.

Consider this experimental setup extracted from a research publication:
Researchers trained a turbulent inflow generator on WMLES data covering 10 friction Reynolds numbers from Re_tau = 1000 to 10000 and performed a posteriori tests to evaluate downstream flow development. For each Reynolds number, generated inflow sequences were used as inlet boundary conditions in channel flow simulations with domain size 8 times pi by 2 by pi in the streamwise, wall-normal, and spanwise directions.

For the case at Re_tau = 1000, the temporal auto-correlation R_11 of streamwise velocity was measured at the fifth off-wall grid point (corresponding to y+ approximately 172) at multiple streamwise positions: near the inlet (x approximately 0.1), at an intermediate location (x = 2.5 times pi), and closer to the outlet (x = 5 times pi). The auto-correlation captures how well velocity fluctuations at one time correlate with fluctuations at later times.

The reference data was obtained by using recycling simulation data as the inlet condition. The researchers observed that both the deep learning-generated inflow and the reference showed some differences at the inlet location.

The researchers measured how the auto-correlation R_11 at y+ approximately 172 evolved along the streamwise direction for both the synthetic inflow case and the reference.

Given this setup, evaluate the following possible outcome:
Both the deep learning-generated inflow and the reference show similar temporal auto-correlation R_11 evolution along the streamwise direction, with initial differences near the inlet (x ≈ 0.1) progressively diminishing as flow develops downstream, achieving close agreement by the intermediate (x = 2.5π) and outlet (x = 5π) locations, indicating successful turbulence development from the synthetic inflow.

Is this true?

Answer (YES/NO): YES